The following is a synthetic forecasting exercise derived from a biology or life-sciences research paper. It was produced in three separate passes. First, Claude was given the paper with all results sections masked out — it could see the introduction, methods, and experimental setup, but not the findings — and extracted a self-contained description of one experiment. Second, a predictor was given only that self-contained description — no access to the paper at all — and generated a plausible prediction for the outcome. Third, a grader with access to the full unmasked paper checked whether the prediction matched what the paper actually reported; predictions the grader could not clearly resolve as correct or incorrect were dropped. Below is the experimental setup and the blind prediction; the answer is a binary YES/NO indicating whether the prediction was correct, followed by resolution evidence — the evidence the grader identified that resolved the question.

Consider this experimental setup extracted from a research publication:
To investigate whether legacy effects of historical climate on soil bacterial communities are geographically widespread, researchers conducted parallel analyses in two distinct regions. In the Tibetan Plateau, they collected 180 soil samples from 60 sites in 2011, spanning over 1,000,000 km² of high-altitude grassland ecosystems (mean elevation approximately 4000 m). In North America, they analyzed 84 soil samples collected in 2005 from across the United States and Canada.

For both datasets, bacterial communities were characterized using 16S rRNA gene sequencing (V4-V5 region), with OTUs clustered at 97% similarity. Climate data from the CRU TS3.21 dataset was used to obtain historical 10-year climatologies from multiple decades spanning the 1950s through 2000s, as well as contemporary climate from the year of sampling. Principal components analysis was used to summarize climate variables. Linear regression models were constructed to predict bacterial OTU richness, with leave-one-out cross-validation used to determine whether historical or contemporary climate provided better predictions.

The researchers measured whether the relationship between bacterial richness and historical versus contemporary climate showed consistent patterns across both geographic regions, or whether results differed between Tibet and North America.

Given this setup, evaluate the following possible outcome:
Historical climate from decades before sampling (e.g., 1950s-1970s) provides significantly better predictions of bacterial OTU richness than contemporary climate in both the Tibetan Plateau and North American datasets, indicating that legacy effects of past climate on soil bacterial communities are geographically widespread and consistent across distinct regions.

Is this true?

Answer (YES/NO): NO